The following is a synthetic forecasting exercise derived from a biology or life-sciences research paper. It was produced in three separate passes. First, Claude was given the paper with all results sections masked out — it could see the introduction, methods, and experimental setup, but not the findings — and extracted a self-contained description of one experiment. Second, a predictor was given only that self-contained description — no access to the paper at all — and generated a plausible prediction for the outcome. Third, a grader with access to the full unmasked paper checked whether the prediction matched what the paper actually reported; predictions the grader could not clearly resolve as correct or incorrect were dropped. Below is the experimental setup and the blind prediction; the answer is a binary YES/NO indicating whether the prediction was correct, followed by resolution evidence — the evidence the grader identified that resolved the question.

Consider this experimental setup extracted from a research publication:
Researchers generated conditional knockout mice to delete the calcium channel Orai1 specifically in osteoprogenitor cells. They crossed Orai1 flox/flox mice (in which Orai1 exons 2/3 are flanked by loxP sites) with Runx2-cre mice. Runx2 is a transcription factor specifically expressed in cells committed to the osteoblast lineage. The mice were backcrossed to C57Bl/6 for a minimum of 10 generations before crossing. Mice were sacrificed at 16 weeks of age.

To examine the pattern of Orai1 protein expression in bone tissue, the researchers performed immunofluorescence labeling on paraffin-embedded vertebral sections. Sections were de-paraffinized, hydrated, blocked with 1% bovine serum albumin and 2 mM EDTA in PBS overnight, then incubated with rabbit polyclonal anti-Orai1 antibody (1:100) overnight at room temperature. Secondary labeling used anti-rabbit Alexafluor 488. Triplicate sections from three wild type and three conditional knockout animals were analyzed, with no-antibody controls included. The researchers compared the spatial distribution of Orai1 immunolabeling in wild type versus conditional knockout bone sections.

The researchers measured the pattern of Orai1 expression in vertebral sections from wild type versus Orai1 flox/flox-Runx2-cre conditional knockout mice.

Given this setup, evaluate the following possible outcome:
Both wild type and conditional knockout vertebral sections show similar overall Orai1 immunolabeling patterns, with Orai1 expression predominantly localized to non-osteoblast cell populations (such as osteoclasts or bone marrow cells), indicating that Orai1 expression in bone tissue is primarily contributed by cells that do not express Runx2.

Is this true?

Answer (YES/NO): NO